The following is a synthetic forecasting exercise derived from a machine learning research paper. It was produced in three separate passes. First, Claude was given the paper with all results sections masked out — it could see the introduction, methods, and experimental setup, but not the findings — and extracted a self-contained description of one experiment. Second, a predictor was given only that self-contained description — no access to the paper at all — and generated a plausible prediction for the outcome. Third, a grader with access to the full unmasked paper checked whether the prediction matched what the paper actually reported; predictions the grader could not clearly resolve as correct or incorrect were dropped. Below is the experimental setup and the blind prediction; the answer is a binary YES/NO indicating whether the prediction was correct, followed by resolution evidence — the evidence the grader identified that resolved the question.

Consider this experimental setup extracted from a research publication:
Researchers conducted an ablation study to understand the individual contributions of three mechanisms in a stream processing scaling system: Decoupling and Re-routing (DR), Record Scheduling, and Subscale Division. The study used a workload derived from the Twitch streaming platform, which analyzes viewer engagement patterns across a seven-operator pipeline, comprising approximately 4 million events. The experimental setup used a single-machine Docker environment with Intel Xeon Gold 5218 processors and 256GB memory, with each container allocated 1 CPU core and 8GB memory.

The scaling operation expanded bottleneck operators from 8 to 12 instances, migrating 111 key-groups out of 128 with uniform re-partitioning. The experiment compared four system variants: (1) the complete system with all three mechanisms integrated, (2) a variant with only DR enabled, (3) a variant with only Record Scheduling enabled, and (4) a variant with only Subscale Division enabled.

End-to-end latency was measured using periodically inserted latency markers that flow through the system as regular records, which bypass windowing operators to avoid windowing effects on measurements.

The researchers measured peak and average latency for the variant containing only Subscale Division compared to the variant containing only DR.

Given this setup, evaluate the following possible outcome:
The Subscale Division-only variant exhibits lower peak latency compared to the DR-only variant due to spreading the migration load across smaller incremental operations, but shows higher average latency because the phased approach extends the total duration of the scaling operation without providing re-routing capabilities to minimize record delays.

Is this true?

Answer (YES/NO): NO